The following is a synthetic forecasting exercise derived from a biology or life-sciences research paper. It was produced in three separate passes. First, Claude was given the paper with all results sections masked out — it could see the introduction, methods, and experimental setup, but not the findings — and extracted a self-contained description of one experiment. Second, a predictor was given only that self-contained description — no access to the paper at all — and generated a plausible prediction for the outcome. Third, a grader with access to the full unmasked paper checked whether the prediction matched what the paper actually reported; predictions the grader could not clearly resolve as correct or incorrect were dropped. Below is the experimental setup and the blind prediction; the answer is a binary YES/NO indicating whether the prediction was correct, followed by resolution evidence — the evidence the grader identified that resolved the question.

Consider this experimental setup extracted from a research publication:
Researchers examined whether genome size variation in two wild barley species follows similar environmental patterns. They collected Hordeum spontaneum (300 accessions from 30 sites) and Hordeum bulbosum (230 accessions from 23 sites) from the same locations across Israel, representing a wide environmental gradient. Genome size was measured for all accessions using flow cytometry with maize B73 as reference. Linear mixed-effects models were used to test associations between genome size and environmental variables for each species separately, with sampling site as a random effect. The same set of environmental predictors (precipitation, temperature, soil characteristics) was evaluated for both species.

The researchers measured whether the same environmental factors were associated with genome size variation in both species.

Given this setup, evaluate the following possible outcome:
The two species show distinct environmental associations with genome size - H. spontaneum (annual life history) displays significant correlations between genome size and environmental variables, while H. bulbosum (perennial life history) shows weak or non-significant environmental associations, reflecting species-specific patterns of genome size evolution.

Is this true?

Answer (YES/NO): NO